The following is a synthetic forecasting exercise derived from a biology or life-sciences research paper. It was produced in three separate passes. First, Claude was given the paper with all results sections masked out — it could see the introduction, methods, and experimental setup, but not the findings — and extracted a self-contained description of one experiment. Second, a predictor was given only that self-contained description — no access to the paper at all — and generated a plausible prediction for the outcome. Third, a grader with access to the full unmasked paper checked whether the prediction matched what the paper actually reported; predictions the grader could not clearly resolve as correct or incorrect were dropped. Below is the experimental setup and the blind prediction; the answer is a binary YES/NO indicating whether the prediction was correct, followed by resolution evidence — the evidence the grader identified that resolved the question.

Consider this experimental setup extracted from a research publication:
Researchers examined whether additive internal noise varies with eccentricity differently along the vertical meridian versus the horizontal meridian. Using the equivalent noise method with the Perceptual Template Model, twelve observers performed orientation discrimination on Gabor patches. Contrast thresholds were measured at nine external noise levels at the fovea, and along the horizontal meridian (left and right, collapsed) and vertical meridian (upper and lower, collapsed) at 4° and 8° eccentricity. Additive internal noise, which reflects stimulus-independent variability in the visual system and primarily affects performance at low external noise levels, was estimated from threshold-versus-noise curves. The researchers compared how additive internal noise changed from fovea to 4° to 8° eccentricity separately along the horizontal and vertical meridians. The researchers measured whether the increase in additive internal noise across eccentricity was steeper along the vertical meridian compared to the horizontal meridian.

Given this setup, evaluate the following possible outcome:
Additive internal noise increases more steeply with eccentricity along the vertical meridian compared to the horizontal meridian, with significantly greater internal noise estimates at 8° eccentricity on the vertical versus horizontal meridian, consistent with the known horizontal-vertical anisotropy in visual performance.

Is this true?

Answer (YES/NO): NO